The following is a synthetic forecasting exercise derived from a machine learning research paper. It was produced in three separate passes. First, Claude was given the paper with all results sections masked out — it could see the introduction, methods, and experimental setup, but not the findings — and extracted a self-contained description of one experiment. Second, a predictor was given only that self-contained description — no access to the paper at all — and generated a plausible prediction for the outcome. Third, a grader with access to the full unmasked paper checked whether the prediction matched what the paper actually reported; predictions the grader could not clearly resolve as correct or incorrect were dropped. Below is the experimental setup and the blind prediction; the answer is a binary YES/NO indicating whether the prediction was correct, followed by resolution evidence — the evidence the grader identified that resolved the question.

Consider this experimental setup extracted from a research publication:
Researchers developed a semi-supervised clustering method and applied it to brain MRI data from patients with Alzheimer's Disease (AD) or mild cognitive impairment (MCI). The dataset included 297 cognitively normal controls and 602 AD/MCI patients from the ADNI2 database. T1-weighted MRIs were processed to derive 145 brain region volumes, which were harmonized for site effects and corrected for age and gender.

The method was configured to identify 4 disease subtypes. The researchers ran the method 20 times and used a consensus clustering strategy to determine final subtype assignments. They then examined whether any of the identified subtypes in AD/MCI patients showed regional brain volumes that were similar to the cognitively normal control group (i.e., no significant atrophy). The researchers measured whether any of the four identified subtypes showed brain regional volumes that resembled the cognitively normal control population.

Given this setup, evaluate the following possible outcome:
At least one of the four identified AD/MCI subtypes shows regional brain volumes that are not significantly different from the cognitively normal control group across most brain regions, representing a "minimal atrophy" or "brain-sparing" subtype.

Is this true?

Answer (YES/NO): YES